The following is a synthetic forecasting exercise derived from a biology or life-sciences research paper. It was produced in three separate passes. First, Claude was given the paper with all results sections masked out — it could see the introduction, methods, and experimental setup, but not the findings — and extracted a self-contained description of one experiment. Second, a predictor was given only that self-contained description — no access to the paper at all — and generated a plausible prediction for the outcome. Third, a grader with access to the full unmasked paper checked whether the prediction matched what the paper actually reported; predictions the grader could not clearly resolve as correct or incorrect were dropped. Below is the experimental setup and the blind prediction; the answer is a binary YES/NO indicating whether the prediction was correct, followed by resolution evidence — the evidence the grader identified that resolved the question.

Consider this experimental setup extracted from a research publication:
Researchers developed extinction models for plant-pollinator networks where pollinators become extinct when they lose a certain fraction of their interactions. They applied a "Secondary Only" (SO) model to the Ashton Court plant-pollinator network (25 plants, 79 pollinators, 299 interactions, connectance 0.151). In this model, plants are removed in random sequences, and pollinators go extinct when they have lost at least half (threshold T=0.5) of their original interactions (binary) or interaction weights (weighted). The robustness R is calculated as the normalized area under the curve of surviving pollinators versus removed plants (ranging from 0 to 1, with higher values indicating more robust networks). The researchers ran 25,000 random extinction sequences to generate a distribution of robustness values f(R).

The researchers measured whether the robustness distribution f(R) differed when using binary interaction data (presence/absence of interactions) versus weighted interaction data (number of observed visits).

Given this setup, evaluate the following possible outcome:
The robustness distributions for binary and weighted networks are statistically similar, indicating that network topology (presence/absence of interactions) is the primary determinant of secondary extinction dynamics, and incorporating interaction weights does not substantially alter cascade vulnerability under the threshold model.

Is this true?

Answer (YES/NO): NO